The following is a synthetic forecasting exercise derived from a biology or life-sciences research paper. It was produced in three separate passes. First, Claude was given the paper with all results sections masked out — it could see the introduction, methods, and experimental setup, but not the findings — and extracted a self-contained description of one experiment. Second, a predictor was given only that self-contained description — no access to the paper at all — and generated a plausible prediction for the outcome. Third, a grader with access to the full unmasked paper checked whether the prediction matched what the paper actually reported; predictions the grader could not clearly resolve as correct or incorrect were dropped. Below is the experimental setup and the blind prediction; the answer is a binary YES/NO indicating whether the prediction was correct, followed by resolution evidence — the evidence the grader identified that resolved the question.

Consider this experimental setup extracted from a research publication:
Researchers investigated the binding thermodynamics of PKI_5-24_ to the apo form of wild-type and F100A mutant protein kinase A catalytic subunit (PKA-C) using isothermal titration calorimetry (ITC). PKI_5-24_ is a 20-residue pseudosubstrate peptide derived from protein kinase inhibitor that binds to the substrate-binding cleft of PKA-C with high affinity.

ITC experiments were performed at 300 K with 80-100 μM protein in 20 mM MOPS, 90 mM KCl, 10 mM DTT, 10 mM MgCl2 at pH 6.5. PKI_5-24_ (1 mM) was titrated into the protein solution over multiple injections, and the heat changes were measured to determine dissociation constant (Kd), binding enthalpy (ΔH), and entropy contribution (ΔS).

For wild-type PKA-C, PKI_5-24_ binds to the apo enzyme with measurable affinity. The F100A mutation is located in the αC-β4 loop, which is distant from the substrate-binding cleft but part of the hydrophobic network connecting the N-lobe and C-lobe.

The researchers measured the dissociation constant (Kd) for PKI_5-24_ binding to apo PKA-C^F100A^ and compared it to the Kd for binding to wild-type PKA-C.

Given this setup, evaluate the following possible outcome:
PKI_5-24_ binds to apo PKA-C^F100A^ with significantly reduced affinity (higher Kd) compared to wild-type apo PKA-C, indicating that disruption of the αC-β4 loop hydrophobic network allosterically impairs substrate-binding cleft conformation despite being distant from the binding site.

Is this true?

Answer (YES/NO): NO